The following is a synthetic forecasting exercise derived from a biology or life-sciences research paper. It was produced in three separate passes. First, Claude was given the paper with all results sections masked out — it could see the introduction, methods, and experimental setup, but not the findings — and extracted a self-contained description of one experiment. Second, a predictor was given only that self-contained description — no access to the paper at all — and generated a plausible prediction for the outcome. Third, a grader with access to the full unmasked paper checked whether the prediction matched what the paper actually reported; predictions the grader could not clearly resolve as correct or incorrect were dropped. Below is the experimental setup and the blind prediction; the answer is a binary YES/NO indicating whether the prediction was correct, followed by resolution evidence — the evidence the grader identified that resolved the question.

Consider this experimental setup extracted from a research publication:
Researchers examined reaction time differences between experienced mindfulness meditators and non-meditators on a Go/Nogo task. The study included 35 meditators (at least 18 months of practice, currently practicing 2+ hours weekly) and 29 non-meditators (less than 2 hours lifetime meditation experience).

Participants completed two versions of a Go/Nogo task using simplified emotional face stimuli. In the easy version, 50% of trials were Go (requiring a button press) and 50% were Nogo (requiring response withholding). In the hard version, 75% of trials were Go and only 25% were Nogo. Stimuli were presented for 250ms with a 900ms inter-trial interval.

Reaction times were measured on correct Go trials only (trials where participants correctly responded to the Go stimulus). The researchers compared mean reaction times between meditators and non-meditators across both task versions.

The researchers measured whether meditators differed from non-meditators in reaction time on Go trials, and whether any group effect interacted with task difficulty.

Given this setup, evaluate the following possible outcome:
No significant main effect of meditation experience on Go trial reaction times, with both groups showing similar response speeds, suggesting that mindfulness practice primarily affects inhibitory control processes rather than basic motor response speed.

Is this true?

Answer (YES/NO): YES